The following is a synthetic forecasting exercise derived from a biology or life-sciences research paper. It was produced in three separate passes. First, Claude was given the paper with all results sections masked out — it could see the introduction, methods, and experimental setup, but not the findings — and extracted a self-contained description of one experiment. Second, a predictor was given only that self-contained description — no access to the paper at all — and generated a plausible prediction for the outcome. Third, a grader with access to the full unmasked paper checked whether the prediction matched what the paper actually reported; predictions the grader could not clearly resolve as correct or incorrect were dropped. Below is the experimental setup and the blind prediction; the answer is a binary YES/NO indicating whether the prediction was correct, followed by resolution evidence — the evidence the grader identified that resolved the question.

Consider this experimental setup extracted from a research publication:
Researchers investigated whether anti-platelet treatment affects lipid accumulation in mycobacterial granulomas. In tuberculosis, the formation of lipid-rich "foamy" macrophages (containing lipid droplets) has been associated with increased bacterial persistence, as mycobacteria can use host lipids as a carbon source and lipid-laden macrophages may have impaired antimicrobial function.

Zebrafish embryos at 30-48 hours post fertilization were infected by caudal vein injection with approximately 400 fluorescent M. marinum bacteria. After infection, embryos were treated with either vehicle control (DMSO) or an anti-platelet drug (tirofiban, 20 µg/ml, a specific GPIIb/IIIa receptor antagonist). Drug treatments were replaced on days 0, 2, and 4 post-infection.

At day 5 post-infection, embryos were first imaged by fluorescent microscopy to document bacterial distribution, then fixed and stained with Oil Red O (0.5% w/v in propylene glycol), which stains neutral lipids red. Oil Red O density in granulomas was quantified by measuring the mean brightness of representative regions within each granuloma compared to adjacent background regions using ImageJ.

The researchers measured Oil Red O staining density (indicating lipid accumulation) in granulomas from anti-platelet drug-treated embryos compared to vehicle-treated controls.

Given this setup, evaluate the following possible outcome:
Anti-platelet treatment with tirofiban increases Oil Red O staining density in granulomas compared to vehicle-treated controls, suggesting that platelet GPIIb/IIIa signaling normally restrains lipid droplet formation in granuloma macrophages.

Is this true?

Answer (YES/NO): NO